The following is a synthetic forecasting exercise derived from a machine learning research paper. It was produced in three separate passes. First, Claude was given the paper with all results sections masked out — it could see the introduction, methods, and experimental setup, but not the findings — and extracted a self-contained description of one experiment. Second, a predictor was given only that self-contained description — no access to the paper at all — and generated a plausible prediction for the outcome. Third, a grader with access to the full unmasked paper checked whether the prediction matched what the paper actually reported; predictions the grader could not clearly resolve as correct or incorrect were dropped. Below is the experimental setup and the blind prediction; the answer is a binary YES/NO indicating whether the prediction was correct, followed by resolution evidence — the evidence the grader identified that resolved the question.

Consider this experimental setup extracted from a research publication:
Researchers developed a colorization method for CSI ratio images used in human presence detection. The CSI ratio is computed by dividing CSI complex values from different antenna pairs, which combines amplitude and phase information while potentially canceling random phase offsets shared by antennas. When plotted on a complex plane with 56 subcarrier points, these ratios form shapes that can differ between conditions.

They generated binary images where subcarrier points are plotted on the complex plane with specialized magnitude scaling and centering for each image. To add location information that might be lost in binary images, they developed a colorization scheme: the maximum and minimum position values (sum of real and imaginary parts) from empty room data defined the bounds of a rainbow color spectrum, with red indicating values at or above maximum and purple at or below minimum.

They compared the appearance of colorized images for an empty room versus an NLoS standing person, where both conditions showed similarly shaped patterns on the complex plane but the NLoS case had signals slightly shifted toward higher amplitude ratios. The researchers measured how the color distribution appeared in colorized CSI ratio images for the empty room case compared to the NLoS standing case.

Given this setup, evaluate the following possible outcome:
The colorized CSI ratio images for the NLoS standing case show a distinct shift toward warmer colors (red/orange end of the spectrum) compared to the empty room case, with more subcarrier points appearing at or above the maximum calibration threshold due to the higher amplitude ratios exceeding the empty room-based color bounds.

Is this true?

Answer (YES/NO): YES